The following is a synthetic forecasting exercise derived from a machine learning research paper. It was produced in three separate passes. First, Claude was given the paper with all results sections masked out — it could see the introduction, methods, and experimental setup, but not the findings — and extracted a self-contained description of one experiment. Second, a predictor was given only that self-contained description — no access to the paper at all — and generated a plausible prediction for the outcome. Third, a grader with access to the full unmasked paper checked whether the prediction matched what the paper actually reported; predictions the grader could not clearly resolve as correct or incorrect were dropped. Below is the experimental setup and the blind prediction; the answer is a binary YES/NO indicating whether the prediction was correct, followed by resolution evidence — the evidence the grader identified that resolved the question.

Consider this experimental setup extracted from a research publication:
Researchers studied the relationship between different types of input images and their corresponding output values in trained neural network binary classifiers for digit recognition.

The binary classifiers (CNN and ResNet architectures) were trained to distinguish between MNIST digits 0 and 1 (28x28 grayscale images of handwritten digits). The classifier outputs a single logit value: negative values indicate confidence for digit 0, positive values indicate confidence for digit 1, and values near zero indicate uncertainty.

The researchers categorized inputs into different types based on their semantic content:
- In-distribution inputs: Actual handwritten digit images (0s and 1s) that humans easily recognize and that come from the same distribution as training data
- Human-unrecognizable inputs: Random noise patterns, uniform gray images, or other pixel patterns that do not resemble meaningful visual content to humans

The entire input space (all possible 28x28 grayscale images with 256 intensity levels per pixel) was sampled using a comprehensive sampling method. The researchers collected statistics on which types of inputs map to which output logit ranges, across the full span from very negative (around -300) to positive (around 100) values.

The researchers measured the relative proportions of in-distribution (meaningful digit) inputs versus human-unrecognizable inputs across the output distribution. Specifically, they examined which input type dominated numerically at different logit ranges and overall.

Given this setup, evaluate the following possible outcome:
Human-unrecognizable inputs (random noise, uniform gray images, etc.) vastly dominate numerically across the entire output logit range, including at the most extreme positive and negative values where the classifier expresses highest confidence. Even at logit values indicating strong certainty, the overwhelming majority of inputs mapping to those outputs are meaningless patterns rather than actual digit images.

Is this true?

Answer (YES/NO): YES